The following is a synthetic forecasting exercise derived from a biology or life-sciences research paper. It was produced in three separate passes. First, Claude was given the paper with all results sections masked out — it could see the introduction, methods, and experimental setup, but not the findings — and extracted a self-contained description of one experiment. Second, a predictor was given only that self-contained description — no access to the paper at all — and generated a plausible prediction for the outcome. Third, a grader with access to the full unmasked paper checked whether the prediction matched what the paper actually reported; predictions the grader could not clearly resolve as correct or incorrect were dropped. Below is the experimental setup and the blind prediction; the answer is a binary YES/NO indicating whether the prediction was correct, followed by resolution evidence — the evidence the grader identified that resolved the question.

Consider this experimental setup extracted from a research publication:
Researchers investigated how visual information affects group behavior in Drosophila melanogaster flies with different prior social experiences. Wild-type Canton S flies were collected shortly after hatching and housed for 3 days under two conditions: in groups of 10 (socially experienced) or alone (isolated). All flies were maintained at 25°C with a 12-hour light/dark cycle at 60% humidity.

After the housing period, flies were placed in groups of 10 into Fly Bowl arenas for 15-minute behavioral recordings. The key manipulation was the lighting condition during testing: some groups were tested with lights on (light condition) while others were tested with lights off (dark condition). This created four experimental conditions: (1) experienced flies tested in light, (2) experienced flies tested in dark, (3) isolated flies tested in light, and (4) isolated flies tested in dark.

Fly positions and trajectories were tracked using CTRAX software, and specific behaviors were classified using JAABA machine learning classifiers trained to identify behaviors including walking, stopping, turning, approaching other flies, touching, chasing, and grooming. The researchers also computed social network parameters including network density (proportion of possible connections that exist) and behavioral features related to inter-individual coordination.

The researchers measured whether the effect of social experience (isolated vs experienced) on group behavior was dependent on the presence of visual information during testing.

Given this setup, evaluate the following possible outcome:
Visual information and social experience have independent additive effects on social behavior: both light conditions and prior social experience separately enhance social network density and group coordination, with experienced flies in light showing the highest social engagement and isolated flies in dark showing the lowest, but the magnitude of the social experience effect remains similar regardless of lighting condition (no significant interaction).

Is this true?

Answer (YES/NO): NO